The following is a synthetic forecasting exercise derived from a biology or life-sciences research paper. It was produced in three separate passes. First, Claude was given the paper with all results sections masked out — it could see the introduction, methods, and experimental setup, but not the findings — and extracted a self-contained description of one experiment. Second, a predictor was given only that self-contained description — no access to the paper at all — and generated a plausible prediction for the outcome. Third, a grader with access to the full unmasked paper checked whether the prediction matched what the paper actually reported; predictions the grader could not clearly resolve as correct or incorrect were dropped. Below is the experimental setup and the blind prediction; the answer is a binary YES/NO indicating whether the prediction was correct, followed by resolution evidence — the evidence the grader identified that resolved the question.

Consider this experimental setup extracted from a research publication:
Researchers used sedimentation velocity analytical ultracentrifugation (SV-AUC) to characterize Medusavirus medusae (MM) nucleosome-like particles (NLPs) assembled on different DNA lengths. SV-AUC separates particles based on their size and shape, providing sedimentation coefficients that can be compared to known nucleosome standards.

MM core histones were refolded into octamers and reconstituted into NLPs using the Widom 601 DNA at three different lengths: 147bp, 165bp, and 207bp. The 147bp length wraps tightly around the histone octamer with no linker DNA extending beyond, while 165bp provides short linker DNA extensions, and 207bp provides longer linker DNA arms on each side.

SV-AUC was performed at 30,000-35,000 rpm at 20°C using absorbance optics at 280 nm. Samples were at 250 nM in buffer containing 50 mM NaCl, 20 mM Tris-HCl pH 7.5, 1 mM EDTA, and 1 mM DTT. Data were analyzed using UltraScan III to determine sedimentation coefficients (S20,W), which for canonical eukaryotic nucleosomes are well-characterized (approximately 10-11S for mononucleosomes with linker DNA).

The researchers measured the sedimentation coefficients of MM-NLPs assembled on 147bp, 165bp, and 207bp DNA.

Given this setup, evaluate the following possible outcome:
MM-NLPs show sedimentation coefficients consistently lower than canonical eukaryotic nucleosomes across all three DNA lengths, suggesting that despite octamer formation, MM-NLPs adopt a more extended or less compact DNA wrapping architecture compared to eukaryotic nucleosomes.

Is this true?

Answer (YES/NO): YES